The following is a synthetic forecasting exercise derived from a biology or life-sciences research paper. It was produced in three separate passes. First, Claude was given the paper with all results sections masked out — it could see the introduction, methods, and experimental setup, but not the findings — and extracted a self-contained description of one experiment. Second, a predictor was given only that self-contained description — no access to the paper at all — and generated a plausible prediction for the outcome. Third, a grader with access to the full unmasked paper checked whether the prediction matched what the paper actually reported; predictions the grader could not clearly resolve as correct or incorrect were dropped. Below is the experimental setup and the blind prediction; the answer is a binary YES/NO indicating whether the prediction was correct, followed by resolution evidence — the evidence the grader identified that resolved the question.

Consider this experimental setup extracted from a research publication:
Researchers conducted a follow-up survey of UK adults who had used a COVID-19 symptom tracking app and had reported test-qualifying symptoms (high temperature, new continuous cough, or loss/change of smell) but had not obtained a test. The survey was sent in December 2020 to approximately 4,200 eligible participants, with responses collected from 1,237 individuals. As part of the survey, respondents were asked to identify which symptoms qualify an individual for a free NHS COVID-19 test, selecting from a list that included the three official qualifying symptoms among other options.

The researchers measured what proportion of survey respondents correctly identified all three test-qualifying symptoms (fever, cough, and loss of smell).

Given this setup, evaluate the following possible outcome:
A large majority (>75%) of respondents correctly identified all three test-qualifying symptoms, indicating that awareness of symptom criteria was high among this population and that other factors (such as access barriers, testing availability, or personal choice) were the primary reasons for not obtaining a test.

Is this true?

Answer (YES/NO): NO